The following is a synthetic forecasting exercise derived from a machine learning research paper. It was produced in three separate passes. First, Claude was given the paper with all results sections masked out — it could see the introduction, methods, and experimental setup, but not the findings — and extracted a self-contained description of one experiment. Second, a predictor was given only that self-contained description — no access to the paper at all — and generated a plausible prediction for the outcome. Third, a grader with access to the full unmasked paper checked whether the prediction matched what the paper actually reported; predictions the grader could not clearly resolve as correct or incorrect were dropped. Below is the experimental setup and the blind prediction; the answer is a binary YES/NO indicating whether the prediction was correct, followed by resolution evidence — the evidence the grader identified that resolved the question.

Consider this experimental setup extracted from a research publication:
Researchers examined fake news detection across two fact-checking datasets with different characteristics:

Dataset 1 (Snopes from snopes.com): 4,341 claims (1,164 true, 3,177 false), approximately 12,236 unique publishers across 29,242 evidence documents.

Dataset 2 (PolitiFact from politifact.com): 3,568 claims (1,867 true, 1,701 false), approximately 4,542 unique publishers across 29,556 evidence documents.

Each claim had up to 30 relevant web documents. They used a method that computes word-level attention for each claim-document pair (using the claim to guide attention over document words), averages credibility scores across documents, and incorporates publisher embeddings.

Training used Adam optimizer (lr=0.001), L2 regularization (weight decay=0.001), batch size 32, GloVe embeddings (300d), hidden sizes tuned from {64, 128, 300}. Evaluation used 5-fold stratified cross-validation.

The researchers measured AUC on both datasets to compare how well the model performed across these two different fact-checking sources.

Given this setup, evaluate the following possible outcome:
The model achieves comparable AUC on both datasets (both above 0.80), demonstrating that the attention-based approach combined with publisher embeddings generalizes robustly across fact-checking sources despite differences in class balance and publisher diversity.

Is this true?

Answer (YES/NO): NO